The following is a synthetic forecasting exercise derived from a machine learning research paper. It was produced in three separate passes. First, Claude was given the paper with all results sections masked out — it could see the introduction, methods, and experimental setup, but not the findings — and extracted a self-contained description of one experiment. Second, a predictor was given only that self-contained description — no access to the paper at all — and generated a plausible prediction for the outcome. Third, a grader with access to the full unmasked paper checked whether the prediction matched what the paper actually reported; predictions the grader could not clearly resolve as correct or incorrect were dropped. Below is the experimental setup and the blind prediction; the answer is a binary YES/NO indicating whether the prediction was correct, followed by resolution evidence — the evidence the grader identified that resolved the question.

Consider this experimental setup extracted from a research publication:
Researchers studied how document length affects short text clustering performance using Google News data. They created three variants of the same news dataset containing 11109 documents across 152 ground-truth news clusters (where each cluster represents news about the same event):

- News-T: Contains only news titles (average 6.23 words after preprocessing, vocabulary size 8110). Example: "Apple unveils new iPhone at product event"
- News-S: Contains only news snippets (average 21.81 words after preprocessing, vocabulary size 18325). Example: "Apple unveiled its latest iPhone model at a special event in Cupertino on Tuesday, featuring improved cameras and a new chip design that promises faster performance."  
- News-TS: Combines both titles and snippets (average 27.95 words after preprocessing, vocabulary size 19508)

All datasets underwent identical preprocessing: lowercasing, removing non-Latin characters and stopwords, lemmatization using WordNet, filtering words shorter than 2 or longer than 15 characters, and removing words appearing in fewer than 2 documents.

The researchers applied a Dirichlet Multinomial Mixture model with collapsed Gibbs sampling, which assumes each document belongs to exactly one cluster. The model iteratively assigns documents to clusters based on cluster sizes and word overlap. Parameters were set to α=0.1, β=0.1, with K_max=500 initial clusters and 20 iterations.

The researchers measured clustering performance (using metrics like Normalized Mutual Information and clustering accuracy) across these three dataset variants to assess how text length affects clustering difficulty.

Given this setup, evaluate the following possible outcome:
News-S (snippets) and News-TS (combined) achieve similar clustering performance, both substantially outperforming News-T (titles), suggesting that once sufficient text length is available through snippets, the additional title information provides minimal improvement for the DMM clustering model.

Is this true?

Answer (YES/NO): NO